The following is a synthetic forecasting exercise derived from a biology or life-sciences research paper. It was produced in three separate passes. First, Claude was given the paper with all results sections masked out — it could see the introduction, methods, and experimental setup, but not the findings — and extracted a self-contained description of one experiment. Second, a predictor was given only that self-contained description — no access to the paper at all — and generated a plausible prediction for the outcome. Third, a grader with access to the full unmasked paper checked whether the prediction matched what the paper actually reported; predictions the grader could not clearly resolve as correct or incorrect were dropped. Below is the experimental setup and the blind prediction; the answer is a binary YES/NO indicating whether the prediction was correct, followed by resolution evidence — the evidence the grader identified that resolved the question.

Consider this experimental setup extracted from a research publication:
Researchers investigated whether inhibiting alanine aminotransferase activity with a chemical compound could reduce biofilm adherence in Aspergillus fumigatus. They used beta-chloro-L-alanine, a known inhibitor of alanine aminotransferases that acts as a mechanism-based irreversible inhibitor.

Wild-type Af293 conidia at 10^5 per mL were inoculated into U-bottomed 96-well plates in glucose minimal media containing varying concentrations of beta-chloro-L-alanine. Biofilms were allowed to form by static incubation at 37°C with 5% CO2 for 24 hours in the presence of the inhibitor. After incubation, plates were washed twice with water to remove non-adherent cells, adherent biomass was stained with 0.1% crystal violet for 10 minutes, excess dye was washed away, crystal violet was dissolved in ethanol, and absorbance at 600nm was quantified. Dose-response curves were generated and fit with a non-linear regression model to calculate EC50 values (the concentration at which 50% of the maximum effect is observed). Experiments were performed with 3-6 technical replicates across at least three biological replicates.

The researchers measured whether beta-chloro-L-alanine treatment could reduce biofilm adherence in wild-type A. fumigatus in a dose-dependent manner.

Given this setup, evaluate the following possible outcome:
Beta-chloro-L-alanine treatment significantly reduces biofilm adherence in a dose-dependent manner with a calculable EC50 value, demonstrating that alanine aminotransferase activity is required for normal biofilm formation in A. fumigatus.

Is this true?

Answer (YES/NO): YES